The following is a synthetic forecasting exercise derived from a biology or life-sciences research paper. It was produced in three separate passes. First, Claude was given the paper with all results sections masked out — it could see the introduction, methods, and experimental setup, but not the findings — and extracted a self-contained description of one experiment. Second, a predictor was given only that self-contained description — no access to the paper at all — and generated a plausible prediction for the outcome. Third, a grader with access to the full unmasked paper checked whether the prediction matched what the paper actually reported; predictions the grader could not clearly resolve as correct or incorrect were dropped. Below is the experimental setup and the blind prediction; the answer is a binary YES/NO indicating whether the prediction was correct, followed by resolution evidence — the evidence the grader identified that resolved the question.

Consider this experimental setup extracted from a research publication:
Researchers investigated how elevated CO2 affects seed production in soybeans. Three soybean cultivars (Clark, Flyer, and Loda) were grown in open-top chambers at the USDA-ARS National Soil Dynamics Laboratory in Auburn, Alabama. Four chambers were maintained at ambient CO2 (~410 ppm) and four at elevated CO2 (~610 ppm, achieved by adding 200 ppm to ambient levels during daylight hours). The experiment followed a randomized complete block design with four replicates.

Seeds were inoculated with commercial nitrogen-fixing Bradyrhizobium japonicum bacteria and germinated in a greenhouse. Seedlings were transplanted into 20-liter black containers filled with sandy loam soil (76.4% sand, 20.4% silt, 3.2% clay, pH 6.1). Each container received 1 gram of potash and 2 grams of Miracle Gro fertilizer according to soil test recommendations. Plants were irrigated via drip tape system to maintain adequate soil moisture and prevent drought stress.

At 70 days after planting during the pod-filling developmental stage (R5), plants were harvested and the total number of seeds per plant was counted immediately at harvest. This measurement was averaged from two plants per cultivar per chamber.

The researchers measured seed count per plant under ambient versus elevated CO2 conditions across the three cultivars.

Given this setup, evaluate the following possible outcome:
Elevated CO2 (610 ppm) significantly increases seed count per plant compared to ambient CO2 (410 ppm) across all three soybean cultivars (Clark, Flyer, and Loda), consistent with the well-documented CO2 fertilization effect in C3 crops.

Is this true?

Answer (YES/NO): YES